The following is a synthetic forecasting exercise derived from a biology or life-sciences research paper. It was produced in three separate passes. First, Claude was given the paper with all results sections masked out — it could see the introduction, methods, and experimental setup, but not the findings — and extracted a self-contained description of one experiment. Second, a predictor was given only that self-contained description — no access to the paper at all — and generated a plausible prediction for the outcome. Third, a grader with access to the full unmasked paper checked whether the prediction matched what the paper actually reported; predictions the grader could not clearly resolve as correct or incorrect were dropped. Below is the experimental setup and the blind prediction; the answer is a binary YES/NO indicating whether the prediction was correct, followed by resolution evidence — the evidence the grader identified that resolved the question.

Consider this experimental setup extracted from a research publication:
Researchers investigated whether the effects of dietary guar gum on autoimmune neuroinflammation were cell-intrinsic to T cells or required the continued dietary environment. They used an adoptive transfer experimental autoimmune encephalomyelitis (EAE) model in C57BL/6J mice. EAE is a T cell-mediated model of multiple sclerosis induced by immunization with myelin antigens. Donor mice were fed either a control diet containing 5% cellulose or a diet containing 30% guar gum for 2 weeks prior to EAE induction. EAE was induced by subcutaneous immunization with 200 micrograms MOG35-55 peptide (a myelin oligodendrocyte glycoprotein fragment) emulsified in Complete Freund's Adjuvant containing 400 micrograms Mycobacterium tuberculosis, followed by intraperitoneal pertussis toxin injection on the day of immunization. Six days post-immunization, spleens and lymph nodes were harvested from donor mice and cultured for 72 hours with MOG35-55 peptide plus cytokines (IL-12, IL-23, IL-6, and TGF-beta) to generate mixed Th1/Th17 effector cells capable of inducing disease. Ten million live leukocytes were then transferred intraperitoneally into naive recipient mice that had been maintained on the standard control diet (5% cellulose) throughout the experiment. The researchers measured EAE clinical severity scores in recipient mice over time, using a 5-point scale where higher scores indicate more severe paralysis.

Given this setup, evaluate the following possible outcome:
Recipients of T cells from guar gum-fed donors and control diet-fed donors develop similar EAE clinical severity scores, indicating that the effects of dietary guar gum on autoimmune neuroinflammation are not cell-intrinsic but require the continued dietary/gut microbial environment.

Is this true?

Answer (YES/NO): NO